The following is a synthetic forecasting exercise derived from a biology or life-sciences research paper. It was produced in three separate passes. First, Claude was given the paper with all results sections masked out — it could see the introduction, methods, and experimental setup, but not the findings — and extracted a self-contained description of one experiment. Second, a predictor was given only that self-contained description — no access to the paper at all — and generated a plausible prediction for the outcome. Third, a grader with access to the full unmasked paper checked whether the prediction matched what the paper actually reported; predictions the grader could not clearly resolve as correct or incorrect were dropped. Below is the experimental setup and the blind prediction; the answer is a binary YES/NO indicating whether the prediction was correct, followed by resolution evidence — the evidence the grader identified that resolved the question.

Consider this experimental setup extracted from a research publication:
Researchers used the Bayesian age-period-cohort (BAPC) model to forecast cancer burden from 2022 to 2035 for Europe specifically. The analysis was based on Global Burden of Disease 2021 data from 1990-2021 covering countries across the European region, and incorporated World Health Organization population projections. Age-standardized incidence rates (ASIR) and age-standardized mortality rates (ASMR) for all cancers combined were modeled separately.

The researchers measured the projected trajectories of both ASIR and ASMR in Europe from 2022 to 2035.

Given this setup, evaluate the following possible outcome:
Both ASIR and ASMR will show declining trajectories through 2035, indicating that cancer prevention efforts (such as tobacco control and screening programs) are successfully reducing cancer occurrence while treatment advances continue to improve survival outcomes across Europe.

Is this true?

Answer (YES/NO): NO